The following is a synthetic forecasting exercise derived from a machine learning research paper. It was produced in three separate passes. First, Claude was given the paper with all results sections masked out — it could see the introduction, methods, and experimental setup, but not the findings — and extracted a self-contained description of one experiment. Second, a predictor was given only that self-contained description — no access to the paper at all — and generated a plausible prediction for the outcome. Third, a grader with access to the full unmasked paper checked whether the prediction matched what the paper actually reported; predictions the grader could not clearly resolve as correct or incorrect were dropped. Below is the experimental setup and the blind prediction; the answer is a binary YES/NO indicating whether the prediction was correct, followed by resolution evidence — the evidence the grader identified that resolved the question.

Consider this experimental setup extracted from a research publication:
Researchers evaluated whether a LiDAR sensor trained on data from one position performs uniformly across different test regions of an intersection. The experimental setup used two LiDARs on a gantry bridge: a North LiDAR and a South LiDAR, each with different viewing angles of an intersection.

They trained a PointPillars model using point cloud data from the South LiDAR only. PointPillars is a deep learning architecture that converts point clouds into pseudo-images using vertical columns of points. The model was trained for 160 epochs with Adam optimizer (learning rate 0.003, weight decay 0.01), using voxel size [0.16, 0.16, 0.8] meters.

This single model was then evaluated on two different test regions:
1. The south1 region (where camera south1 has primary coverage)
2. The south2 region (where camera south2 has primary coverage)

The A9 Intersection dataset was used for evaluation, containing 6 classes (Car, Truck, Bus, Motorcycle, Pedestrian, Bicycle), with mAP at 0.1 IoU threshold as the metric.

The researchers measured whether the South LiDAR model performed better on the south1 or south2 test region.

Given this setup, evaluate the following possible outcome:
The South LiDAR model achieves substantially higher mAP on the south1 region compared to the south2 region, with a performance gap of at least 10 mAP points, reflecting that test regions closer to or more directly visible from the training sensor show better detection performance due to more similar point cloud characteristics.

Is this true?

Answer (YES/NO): NO